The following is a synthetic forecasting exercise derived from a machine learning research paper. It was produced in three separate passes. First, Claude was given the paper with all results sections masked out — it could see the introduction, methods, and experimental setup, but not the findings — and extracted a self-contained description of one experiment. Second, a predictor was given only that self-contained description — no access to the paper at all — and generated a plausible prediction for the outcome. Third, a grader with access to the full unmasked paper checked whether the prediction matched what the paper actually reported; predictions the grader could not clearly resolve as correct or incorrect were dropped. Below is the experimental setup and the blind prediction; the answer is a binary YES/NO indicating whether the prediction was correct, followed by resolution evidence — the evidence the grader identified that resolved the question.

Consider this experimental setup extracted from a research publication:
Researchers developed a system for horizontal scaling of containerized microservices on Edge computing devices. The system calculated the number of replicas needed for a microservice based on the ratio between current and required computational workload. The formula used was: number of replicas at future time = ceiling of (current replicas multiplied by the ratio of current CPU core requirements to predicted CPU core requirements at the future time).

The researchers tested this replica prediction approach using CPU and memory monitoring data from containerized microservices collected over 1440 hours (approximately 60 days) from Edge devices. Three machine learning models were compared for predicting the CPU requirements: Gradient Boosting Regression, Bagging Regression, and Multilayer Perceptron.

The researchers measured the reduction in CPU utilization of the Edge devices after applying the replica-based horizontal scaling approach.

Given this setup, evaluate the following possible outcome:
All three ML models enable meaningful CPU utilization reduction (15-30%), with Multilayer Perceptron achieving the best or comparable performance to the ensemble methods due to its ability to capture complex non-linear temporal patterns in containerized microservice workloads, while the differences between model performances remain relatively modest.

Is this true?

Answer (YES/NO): NO